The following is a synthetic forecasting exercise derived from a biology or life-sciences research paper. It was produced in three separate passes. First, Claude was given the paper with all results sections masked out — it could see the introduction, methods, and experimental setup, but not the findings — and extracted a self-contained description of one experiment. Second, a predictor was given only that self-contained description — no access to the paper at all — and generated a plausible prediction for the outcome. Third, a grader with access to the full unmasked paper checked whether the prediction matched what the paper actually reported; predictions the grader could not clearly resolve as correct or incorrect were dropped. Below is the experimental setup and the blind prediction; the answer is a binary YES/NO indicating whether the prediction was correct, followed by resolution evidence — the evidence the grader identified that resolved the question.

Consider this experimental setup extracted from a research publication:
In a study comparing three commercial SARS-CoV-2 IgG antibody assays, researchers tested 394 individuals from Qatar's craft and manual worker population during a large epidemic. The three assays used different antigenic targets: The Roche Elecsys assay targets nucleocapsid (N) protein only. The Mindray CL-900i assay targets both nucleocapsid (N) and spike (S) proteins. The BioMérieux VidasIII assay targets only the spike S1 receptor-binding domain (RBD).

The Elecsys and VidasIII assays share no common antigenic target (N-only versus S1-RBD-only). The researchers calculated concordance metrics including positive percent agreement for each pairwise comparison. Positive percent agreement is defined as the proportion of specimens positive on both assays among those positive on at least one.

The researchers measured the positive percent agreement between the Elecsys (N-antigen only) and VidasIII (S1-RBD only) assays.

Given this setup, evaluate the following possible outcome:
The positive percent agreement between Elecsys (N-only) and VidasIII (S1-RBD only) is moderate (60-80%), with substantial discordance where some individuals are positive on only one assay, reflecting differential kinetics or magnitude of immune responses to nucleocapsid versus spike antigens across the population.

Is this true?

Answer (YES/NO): NO